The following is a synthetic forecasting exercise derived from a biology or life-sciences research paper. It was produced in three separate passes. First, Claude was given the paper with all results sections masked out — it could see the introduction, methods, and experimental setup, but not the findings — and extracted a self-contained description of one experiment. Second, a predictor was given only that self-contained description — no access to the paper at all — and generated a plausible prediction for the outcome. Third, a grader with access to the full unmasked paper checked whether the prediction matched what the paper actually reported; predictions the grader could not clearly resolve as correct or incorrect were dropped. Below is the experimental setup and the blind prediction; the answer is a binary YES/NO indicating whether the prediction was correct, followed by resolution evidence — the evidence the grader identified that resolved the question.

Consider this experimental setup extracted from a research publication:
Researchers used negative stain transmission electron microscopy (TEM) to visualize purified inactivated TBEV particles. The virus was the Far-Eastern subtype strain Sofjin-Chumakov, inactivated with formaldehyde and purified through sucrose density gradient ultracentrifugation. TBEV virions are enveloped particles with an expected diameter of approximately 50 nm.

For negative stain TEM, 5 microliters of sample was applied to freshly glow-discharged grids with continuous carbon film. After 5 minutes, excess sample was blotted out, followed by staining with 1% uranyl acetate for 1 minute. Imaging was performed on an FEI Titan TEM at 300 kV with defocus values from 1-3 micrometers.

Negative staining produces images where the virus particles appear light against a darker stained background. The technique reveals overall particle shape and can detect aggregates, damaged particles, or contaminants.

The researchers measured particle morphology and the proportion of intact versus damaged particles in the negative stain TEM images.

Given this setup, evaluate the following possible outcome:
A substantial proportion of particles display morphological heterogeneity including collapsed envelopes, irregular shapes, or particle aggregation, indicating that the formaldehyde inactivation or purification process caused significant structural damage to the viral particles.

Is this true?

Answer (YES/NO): NO